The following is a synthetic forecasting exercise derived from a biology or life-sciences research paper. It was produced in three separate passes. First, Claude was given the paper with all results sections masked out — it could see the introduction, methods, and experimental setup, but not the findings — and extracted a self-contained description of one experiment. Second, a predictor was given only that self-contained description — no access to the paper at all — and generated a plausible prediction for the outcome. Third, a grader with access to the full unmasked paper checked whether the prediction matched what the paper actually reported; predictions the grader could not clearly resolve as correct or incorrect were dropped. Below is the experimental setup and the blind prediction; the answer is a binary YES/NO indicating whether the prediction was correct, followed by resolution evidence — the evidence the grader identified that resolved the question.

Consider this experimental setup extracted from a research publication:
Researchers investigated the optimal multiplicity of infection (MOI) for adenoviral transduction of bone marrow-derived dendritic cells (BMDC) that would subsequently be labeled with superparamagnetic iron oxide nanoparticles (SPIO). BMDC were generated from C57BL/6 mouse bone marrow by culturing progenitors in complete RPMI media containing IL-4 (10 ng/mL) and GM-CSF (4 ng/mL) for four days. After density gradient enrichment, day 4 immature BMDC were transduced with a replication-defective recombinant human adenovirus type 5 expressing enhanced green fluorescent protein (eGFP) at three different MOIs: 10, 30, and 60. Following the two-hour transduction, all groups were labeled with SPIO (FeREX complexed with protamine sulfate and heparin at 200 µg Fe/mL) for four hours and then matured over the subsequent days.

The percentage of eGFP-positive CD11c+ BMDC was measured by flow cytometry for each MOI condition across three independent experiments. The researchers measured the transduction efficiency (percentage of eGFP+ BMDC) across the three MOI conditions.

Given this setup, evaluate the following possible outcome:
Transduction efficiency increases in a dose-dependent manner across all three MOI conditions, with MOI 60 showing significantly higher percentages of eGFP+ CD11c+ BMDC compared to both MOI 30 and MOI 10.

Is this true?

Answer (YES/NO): NO